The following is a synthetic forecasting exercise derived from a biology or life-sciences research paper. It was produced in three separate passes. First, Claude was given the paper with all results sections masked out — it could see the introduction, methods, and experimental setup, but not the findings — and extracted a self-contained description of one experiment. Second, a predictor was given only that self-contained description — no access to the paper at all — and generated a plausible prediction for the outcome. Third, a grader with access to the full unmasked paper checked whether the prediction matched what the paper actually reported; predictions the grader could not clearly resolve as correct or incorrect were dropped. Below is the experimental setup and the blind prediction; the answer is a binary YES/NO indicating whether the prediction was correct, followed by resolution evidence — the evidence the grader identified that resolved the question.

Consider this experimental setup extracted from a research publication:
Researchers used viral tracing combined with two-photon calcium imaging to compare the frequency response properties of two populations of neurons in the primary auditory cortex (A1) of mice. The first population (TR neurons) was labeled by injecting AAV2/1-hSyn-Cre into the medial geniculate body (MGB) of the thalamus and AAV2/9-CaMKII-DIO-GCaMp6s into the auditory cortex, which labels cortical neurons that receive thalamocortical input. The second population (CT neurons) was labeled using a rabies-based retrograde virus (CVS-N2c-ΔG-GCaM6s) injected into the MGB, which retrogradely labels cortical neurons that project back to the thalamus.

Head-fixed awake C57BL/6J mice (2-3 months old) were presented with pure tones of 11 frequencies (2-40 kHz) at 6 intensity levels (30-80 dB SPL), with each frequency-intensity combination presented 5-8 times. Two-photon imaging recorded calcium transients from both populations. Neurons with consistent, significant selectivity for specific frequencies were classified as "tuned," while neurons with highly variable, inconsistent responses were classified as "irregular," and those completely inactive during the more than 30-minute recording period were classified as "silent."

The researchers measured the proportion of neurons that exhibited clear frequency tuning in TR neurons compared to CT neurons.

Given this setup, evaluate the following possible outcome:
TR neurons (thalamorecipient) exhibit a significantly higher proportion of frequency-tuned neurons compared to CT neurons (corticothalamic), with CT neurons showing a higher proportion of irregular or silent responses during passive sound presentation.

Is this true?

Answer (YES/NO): YES